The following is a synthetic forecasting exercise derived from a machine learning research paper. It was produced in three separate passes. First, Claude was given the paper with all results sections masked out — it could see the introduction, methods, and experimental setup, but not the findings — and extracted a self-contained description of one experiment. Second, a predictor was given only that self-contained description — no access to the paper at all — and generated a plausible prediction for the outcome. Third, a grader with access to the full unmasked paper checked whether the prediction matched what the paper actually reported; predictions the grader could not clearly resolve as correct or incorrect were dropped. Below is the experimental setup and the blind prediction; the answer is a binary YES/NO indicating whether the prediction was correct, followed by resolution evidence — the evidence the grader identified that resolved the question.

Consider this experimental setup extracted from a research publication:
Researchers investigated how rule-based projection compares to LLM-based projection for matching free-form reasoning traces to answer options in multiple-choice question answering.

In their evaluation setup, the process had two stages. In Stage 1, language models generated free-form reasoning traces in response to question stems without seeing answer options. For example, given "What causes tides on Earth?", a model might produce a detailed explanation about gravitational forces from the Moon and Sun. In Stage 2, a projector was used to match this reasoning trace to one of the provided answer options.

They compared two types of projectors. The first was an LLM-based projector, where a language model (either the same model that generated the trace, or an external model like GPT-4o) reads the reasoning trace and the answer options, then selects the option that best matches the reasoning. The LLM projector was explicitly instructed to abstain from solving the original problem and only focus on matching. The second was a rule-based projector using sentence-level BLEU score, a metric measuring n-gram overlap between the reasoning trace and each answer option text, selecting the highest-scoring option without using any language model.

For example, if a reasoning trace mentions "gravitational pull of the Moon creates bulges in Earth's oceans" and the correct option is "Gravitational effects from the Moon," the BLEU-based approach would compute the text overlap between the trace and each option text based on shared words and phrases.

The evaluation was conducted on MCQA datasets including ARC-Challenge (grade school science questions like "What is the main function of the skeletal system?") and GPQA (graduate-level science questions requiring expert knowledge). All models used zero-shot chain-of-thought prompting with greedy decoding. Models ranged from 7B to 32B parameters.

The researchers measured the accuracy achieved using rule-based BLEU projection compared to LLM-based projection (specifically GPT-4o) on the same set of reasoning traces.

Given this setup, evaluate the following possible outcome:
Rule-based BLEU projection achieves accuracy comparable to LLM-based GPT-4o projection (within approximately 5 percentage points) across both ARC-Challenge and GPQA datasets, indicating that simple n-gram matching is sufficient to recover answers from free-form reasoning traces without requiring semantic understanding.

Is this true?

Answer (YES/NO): NO